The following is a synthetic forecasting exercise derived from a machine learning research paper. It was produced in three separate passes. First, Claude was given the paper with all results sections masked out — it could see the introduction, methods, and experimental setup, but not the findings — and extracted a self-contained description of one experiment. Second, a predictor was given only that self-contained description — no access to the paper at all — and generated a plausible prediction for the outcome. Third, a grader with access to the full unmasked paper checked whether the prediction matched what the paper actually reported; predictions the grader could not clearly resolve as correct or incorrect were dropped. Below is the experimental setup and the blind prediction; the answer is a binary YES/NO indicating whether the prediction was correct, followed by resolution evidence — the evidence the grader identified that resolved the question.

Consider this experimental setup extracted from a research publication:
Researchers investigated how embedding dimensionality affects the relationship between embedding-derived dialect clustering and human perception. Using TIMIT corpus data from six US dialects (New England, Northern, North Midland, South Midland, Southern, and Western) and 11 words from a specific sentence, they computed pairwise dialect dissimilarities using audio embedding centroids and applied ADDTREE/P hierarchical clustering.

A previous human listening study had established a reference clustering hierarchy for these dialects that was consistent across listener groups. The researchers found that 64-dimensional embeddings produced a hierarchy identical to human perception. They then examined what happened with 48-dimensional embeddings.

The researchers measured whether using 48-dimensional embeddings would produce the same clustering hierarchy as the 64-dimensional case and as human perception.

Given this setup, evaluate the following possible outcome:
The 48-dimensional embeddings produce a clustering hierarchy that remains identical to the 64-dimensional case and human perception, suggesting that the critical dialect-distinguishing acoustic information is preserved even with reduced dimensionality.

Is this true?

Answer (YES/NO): NO